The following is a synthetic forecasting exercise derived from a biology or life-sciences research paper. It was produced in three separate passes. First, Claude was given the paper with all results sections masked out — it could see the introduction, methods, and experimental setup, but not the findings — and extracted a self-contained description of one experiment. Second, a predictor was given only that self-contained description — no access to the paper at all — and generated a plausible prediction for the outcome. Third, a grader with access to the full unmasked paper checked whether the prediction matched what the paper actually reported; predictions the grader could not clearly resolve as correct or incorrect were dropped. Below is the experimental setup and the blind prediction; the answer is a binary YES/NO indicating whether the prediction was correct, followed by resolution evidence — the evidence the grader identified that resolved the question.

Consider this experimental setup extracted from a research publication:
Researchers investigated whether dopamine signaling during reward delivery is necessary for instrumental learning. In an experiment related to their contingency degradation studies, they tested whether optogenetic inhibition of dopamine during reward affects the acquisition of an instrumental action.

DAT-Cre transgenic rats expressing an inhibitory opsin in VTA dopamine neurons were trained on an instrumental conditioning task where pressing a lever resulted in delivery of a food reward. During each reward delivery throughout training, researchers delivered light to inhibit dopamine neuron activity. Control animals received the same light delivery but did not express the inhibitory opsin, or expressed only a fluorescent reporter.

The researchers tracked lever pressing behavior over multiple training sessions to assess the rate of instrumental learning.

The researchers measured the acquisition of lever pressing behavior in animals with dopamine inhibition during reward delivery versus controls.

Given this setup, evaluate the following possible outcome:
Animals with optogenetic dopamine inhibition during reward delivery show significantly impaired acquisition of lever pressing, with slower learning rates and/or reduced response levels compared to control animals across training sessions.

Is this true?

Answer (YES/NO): YES